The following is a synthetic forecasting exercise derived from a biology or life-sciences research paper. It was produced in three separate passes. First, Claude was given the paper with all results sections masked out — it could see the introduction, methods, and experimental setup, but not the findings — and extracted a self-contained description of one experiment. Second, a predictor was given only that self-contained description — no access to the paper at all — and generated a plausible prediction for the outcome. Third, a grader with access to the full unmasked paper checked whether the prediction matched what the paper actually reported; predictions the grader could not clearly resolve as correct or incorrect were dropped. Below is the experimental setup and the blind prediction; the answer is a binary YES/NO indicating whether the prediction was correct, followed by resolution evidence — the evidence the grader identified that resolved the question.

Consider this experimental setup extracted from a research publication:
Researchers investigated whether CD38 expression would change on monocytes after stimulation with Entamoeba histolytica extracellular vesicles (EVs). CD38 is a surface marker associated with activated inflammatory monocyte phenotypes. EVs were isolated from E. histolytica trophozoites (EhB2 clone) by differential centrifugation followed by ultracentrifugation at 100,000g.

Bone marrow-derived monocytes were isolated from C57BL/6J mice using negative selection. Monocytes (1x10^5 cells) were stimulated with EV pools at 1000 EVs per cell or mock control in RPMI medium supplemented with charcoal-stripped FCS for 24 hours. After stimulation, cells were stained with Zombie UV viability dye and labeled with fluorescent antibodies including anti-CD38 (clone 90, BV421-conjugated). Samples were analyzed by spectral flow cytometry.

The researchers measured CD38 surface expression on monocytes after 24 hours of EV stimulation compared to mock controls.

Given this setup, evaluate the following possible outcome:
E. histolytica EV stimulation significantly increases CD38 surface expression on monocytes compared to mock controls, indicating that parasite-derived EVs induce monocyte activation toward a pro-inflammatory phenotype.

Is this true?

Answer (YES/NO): YES